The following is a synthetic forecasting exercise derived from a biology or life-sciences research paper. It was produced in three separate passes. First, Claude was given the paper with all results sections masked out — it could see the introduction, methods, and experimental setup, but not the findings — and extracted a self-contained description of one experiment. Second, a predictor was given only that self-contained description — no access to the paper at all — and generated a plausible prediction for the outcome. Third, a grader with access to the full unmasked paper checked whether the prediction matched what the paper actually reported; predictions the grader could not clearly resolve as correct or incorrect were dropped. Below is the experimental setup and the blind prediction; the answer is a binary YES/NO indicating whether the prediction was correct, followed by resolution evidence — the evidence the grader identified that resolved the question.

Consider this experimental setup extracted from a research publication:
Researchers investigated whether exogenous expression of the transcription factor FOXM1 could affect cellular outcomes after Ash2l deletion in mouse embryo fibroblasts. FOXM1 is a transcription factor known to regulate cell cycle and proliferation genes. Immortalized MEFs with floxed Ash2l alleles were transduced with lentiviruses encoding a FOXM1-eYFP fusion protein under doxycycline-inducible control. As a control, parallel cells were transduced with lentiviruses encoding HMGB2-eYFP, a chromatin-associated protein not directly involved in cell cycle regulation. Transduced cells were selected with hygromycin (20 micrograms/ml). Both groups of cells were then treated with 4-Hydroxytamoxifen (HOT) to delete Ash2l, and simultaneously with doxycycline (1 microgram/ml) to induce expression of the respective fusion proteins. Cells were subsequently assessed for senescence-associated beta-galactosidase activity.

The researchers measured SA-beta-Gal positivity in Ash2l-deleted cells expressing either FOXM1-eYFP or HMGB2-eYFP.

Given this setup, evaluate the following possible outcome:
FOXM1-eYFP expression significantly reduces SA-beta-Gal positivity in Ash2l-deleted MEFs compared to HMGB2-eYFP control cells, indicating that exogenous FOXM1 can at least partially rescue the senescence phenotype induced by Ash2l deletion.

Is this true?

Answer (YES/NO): YES